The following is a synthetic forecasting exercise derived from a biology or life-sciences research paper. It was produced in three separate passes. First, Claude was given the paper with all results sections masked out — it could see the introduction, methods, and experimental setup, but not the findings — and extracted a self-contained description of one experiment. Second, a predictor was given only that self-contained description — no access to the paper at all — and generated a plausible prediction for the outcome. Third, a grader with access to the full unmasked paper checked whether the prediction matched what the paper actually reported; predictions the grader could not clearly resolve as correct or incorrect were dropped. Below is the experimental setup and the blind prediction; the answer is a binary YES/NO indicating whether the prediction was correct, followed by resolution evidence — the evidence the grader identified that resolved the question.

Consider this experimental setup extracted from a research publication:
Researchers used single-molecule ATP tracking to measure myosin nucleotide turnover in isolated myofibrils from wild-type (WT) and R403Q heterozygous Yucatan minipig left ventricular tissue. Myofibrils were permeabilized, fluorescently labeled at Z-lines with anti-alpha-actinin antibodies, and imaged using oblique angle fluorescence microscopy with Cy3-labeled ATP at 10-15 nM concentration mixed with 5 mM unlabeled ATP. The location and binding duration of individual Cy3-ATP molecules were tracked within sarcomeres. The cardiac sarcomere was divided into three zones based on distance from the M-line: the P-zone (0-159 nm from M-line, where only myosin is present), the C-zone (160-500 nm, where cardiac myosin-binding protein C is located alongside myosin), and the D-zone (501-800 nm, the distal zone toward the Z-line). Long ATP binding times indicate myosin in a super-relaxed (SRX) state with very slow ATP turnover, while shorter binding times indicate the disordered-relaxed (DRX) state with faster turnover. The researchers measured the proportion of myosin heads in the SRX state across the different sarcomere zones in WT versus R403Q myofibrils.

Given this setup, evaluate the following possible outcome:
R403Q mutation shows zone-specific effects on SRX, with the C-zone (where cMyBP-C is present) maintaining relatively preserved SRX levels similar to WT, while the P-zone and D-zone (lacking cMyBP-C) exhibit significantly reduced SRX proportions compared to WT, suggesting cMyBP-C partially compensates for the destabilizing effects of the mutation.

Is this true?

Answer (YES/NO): NO